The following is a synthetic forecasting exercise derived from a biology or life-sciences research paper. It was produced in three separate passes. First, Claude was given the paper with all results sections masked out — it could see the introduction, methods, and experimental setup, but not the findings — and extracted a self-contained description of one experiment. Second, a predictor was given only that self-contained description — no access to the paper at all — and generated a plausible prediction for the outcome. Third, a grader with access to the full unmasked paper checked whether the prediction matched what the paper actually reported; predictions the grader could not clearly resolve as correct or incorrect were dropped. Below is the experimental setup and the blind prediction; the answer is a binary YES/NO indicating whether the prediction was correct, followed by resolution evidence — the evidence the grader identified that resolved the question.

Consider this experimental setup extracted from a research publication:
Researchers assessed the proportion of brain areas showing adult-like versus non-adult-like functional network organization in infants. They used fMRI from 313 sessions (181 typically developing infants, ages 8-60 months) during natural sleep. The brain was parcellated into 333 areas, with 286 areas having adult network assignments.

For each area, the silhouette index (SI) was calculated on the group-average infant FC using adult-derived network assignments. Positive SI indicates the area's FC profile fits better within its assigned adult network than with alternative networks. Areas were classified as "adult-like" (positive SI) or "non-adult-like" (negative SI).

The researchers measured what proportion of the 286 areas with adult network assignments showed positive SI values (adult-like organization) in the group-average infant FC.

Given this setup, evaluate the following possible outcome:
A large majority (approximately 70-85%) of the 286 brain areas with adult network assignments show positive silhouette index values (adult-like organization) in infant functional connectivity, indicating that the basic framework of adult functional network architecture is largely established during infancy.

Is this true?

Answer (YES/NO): NO